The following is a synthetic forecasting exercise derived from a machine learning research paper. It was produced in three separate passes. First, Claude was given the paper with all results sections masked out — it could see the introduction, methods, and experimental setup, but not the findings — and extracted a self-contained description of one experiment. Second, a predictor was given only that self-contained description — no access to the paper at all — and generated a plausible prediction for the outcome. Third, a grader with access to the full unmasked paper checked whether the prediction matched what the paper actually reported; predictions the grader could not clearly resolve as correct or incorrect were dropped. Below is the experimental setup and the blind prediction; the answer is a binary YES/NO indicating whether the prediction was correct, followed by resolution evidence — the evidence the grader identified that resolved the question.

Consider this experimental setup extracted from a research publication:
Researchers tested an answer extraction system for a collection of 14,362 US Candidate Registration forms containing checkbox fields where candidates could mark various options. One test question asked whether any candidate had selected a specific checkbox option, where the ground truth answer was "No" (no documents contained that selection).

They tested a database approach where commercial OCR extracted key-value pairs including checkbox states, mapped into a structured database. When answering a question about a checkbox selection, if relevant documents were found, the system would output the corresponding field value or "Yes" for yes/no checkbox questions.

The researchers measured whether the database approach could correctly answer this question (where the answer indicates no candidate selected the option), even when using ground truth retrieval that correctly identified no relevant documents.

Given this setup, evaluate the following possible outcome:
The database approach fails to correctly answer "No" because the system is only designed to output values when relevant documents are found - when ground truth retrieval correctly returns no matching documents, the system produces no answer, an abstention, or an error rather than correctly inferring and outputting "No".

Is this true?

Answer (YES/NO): YES